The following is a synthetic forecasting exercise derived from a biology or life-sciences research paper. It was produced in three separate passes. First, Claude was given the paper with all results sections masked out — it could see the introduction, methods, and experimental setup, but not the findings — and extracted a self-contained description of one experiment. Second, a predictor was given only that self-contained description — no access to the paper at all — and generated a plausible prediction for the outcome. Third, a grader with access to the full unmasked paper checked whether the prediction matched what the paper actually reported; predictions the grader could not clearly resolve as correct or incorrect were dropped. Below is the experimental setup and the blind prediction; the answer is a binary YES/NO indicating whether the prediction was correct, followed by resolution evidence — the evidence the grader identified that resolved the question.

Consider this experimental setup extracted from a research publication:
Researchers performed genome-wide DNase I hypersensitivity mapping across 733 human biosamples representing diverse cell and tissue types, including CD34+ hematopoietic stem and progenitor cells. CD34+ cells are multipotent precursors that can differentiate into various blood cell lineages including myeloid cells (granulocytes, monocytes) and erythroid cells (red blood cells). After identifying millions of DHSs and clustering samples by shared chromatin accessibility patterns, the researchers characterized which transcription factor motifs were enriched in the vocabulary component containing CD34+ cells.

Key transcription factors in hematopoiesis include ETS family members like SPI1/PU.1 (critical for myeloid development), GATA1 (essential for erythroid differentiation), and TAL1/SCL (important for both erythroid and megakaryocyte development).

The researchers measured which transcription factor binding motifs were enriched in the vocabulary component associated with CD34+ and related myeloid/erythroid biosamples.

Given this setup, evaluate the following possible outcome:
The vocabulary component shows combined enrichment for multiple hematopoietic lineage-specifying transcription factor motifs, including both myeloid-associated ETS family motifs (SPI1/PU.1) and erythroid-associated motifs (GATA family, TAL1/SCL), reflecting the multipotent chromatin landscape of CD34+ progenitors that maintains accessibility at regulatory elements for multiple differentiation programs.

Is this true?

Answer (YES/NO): YES